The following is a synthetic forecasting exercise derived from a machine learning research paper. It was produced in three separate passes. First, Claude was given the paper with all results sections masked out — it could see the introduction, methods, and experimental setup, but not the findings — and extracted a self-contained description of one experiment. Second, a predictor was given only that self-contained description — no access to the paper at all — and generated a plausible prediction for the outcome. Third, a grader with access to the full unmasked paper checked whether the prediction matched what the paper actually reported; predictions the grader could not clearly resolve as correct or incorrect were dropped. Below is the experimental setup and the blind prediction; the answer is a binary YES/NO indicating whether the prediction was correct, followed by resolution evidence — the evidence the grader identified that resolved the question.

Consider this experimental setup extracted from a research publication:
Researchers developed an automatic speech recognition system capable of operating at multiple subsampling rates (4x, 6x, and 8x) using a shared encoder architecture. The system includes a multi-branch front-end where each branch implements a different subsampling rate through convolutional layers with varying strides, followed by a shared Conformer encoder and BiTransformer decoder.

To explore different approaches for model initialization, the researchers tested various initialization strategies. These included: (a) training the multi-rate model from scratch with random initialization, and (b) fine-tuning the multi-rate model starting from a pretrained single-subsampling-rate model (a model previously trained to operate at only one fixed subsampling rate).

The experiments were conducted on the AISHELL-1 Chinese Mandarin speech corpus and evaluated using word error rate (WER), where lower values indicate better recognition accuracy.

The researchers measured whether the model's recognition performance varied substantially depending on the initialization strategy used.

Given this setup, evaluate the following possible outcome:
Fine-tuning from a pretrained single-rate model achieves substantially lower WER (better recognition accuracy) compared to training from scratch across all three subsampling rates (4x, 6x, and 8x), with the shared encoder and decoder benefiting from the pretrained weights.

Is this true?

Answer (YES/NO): NO